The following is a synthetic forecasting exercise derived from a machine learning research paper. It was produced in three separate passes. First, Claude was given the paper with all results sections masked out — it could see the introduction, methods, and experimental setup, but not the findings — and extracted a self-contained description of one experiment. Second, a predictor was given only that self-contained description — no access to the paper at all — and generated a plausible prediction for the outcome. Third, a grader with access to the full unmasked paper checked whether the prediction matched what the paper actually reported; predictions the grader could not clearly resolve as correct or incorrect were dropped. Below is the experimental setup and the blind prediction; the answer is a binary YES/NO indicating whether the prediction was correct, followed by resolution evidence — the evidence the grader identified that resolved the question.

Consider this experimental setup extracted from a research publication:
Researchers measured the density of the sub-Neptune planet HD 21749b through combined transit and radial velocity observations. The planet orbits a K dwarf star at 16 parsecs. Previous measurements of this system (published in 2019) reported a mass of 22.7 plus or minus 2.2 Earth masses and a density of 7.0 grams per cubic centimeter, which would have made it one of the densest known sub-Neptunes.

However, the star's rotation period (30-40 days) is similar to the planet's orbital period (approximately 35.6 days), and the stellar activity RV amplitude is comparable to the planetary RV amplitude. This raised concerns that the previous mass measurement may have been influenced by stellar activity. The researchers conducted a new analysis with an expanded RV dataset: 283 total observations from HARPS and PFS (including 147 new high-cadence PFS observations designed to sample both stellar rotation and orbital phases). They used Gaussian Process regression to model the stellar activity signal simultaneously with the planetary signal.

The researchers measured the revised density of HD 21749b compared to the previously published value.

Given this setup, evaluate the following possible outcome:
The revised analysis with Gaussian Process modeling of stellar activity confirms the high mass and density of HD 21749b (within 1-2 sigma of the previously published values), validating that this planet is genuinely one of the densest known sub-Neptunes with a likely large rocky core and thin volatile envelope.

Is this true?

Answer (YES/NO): NO